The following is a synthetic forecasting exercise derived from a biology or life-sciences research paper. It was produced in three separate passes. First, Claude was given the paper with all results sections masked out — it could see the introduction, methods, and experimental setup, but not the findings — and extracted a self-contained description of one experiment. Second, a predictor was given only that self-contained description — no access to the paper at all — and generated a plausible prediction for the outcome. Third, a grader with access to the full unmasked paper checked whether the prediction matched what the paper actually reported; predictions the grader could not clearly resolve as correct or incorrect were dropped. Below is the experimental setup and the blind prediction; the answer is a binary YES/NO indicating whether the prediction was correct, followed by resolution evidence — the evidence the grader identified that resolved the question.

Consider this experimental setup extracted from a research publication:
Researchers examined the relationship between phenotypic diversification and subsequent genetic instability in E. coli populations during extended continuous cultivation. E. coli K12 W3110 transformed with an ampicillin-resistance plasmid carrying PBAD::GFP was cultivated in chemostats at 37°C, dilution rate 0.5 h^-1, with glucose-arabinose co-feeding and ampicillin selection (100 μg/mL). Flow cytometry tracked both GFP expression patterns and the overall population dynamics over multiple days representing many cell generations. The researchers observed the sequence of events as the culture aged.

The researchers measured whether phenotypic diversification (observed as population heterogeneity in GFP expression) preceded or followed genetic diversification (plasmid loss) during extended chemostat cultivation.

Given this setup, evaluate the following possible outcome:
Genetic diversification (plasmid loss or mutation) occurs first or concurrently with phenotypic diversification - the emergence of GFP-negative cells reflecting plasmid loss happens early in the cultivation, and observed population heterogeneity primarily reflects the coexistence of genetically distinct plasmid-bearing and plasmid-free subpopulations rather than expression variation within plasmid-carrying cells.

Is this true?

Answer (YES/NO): NO